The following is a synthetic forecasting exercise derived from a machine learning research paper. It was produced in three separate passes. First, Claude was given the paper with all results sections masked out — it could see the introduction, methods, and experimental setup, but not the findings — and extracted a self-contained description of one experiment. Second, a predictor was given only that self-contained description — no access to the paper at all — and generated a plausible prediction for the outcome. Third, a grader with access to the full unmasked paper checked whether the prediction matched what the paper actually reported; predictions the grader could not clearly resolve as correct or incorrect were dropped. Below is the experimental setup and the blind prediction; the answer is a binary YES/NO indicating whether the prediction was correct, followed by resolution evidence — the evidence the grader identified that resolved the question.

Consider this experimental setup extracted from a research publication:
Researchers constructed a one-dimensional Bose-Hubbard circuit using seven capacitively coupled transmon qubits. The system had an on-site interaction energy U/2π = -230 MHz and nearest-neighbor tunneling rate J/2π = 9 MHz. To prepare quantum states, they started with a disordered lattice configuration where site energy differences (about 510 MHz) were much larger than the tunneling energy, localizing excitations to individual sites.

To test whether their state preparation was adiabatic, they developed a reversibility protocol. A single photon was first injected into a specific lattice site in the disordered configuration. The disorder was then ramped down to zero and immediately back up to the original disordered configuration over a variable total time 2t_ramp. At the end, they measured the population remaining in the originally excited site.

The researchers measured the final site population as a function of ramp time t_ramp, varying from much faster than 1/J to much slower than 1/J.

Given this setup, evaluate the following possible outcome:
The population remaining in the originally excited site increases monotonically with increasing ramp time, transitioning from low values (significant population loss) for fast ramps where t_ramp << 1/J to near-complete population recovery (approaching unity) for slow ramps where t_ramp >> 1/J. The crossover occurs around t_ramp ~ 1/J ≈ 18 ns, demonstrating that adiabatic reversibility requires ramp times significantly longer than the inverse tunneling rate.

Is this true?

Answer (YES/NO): NO